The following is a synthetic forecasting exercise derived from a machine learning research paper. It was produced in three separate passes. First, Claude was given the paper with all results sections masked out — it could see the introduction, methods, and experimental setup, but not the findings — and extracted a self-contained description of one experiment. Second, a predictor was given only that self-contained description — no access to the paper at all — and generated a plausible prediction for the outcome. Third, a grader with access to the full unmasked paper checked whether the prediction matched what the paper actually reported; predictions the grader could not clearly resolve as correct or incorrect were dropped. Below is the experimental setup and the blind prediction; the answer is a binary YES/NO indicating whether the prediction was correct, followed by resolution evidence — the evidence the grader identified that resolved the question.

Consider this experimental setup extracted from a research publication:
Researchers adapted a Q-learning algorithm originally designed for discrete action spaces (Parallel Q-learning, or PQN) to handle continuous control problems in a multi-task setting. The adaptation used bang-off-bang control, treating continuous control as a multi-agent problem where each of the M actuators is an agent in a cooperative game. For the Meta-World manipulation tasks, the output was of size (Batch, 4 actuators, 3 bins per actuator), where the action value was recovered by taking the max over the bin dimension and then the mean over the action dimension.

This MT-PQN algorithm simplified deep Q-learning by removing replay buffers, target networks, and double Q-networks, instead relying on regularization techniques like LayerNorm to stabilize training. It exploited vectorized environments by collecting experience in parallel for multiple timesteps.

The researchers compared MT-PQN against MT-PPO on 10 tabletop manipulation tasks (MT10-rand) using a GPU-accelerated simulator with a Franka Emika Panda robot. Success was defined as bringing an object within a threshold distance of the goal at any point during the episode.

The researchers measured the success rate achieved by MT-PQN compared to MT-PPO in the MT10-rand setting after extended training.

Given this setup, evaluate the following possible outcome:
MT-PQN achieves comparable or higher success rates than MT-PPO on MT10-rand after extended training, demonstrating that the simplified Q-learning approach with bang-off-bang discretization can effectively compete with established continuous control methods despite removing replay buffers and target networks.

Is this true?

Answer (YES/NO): YES